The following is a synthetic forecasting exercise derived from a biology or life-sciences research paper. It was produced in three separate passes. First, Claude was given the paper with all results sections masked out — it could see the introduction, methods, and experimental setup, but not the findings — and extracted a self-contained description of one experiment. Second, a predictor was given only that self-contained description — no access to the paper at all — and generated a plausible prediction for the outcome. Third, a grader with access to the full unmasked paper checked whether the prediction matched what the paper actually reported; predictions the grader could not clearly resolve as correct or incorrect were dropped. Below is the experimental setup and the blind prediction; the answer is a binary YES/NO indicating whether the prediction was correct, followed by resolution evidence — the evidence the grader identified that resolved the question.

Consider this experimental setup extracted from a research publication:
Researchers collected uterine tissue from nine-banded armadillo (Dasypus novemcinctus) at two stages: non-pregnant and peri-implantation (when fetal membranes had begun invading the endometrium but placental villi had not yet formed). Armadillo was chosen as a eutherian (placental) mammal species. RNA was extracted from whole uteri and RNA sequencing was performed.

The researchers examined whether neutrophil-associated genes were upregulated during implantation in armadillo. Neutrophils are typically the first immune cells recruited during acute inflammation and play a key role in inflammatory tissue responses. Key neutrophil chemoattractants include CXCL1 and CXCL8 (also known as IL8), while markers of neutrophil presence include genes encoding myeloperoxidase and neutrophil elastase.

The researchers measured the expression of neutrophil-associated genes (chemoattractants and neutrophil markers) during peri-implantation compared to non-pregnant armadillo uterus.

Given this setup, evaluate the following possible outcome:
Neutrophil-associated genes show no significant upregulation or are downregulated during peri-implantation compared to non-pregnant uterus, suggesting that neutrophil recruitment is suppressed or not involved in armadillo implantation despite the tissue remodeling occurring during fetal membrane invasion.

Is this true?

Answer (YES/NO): NO